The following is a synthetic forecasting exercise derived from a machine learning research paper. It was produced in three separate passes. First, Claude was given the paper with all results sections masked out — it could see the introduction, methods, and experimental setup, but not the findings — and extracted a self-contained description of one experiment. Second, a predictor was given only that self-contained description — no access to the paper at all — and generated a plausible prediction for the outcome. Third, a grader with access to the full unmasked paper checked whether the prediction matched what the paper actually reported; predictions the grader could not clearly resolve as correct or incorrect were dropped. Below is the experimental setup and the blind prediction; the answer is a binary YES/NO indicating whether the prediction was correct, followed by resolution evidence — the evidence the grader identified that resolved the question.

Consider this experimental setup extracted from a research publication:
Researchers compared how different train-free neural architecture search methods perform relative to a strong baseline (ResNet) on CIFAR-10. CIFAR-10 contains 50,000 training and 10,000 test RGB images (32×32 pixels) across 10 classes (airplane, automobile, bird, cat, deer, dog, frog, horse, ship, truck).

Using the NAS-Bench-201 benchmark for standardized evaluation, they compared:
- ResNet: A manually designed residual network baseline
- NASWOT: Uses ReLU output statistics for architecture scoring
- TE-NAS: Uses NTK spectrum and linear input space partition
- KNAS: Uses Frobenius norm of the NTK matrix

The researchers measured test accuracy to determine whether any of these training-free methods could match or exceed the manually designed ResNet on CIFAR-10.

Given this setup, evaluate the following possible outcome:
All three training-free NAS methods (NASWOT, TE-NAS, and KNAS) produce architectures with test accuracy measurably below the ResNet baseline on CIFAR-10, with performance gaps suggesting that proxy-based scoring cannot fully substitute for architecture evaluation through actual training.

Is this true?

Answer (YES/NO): NO